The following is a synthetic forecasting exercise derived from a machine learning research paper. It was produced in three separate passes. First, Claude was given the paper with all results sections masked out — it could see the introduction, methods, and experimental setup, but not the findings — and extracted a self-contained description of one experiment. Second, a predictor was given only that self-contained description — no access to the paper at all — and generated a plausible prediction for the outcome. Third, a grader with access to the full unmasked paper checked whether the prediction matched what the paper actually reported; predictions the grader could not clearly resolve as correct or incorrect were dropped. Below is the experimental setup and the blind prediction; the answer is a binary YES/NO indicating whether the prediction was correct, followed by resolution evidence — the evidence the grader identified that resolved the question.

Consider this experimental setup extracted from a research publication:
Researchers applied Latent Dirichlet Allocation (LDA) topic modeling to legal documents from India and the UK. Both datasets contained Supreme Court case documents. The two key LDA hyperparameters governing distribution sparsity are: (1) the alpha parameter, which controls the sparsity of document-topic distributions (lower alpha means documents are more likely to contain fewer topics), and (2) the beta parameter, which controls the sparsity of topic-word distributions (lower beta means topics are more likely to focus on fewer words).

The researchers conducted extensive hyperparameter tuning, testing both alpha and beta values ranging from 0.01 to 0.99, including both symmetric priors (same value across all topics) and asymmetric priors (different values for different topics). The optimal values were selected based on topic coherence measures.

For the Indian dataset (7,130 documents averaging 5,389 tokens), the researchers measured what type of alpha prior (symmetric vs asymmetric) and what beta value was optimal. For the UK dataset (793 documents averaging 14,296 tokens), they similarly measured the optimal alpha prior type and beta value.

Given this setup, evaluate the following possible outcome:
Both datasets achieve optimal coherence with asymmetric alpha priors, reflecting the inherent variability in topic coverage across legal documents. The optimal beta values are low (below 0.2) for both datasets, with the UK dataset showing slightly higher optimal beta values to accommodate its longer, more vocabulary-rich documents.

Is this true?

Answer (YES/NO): NO